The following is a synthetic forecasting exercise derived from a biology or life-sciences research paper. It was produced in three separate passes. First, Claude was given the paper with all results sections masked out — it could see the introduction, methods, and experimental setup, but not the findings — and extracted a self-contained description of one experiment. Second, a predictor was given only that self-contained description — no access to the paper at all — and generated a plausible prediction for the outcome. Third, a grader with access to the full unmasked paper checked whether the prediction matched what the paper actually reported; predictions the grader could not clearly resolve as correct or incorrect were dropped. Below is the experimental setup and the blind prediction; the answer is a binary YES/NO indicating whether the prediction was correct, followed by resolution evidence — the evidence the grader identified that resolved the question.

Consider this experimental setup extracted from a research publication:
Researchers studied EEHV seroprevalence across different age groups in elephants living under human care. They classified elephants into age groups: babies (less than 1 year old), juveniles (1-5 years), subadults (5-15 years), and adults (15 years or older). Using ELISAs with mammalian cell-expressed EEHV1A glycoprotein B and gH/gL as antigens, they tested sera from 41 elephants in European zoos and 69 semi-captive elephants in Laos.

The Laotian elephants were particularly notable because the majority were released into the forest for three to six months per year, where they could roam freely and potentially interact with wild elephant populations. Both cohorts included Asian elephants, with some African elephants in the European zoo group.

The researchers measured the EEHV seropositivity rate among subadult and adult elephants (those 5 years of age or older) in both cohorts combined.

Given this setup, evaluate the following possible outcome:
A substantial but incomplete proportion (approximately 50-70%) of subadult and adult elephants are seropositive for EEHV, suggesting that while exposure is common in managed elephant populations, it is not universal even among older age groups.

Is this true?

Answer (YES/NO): NO